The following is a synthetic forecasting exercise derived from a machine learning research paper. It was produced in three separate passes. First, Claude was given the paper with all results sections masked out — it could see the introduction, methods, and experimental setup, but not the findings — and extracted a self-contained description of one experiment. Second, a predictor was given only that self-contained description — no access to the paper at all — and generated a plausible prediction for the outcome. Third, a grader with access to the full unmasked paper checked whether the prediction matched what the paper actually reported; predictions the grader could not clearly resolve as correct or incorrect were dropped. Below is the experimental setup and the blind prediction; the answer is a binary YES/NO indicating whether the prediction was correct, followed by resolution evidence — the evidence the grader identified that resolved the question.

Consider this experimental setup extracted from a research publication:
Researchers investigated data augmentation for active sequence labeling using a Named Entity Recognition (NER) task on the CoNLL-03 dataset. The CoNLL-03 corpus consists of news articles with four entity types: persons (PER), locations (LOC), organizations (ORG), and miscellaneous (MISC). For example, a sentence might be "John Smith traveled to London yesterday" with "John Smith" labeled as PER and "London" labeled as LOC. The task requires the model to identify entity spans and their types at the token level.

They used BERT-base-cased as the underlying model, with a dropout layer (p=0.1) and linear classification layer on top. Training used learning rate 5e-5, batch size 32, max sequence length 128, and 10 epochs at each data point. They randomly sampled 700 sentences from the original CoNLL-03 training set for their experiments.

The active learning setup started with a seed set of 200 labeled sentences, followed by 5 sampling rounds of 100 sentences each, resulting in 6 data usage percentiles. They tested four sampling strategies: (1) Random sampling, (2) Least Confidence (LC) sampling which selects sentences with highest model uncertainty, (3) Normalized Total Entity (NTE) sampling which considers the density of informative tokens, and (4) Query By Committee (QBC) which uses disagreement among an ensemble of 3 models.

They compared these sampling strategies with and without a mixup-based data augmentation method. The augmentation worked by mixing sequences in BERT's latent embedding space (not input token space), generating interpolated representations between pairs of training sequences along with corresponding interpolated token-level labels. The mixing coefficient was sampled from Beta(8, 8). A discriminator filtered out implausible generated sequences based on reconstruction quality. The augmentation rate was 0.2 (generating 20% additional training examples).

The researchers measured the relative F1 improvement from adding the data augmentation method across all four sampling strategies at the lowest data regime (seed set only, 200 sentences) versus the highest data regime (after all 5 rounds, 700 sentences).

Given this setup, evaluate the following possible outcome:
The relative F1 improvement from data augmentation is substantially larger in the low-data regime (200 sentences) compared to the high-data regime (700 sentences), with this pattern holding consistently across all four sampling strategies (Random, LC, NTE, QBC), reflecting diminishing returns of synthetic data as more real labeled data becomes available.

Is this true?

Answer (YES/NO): YES